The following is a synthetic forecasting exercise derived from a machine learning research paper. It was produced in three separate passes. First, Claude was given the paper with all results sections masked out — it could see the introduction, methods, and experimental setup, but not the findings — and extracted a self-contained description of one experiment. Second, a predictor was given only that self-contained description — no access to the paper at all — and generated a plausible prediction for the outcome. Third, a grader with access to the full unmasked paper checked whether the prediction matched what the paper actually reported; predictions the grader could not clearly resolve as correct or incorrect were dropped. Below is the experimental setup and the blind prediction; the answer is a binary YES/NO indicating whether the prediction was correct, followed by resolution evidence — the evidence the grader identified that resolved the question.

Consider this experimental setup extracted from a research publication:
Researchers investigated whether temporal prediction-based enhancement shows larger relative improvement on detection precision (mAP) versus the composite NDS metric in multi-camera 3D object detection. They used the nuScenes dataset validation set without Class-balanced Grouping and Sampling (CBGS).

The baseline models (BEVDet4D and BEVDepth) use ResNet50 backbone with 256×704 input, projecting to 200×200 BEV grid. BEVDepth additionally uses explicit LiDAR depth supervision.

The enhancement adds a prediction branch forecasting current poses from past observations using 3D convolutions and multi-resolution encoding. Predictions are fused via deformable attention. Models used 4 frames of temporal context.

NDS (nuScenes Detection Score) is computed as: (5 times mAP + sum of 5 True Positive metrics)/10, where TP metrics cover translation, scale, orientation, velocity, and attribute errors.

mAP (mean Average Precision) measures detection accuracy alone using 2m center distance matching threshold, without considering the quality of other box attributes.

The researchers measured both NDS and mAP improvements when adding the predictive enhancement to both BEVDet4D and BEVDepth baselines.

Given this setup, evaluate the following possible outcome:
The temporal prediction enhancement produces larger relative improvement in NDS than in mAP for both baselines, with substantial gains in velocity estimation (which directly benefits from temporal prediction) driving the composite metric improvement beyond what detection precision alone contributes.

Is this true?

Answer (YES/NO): NO